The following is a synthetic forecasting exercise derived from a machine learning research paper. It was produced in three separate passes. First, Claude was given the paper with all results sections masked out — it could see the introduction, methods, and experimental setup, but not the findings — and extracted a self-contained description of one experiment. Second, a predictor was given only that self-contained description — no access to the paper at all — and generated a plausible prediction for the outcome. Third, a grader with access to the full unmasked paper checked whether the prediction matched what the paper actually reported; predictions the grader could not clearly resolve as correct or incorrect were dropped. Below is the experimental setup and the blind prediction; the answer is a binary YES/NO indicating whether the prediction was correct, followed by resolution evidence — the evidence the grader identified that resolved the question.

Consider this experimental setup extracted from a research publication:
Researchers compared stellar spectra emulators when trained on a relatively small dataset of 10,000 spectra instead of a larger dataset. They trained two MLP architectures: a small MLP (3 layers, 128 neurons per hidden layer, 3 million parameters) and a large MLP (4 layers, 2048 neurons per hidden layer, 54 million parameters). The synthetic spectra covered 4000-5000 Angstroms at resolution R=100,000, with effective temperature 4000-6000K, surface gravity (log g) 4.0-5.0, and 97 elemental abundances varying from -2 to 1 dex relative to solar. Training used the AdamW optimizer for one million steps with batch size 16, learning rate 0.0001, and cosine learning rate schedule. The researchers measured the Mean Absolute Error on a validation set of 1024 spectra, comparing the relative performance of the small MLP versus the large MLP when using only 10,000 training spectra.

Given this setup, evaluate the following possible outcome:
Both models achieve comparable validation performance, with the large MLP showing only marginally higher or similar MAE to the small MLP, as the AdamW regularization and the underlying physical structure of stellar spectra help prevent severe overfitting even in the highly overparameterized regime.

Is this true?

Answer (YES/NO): NO